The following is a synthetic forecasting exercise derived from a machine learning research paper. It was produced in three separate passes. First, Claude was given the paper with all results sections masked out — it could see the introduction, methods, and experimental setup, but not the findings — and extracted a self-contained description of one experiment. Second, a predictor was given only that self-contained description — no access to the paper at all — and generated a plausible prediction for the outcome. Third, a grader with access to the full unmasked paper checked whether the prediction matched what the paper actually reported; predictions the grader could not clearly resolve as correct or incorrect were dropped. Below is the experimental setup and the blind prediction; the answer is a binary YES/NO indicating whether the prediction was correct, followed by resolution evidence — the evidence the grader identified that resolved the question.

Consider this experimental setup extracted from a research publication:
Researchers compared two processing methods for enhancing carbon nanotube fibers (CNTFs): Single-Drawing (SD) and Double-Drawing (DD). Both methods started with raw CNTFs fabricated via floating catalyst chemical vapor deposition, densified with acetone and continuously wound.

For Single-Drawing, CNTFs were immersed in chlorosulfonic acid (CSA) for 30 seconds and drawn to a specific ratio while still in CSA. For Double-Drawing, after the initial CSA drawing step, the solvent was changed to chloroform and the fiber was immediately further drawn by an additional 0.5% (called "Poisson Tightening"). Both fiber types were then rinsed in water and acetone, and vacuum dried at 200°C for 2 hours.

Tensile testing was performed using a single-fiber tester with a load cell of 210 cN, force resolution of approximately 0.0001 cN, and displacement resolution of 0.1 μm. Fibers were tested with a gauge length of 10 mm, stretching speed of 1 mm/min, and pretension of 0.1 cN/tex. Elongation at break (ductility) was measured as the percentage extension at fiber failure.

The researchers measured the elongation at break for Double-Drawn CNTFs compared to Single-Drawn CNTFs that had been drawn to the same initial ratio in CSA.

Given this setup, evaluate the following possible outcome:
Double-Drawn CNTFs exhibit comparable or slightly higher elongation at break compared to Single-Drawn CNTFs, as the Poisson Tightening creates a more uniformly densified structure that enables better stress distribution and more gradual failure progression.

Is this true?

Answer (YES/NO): YES